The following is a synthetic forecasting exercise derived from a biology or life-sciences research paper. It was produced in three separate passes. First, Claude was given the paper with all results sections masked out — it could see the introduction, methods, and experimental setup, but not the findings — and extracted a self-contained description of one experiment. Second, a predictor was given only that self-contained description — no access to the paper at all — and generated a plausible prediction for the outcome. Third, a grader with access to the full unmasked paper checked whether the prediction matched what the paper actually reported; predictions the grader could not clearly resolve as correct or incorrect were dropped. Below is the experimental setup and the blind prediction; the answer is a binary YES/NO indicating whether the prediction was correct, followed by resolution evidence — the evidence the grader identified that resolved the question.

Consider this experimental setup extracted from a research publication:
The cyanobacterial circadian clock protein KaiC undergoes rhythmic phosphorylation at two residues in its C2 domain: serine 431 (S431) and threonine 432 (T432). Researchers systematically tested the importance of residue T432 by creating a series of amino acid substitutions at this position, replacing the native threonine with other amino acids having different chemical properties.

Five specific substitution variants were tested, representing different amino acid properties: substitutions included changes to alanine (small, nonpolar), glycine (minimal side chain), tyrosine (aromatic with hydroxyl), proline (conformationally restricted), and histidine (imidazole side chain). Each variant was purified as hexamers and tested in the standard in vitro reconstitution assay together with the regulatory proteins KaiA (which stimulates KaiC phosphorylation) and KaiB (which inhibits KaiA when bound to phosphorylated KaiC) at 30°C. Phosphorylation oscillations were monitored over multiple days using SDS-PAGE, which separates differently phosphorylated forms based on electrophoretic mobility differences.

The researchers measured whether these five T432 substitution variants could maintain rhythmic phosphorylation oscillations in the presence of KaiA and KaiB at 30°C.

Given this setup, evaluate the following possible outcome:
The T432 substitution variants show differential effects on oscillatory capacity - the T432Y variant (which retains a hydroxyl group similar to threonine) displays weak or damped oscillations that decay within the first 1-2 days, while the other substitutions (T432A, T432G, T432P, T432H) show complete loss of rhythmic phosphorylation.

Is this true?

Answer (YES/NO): NO